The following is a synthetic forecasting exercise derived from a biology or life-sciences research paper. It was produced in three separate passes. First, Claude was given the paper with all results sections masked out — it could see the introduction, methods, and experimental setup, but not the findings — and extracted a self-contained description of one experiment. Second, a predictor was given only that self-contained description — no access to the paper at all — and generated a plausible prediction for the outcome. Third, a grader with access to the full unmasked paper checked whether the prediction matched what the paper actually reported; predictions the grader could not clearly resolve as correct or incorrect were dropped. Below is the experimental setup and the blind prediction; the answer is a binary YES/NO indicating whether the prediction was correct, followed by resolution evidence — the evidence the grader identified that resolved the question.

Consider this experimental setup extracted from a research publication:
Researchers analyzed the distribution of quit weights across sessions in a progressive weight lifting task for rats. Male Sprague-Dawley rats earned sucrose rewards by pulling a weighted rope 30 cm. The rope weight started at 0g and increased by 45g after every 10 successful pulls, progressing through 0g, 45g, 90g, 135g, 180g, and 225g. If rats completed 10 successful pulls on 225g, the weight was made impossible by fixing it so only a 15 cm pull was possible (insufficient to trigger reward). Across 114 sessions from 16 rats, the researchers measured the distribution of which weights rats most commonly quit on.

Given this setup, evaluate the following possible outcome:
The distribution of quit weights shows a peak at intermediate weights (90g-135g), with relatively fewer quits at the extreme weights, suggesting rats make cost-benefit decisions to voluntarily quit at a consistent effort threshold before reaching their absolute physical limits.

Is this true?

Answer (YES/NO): NO